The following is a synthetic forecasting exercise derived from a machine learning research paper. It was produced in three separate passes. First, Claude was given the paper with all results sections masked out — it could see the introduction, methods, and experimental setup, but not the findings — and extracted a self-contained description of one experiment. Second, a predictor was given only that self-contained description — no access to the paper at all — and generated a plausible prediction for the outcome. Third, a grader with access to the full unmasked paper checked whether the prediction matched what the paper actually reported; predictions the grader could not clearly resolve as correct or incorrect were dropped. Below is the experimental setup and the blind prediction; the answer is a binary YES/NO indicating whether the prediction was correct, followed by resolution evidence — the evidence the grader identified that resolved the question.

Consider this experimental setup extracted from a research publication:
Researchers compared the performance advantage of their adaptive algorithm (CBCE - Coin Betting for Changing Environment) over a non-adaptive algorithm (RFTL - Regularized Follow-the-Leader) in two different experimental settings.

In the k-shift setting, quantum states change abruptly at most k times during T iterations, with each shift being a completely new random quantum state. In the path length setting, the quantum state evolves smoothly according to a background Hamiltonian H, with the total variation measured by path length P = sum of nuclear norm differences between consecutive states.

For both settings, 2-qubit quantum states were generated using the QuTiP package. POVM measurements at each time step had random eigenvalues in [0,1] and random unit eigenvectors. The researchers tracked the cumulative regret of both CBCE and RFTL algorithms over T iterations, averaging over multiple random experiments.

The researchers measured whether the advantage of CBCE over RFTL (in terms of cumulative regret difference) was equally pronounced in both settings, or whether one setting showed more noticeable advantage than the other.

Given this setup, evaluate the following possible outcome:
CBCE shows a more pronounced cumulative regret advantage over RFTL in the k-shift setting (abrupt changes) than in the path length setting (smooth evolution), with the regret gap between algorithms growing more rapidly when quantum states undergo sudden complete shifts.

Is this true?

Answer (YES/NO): YES